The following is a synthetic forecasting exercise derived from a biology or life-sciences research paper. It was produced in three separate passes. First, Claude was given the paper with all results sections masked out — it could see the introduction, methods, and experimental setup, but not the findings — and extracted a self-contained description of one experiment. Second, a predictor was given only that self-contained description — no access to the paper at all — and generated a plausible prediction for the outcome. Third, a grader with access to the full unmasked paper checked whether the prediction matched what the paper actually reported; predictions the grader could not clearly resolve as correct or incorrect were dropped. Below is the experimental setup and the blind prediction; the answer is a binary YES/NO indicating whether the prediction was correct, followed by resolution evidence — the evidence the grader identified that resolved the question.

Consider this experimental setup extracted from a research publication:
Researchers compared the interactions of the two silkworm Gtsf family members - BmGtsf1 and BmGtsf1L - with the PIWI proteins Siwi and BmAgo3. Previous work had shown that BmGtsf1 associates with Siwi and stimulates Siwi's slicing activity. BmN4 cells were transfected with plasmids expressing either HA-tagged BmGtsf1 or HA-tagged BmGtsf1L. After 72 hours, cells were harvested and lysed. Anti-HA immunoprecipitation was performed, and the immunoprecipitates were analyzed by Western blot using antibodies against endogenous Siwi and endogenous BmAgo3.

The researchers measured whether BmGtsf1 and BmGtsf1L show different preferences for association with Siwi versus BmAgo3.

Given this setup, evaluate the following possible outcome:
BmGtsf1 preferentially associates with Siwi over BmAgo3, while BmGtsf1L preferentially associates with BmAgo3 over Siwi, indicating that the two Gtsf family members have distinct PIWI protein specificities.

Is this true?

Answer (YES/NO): YES